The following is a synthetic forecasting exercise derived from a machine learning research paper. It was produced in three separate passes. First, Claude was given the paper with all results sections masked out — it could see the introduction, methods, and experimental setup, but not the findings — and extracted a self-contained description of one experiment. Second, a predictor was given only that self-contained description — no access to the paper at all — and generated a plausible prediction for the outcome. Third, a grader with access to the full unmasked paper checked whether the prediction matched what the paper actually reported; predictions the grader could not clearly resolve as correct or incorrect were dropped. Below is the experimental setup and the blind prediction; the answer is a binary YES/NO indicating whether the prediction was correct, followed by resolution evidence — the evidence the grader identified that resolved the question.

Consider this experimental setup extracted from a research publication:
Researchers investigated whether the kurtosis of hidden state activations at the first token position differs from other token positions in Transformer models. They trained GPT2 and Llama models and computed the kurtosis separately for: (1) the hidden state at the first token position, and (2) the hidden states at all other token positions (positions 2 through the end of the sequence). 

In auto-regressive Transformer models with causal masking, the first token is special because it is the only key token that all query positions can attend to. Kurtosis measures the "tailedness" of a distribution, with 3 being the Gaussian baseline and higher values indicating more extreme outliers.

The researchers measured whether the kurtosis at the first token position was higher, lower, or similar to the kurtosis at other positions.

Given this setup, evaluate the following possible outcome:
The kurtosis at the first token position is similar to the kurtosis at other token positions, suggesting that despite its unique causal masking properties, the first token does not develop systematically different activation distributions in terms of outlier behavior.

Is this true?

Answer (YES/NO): NO